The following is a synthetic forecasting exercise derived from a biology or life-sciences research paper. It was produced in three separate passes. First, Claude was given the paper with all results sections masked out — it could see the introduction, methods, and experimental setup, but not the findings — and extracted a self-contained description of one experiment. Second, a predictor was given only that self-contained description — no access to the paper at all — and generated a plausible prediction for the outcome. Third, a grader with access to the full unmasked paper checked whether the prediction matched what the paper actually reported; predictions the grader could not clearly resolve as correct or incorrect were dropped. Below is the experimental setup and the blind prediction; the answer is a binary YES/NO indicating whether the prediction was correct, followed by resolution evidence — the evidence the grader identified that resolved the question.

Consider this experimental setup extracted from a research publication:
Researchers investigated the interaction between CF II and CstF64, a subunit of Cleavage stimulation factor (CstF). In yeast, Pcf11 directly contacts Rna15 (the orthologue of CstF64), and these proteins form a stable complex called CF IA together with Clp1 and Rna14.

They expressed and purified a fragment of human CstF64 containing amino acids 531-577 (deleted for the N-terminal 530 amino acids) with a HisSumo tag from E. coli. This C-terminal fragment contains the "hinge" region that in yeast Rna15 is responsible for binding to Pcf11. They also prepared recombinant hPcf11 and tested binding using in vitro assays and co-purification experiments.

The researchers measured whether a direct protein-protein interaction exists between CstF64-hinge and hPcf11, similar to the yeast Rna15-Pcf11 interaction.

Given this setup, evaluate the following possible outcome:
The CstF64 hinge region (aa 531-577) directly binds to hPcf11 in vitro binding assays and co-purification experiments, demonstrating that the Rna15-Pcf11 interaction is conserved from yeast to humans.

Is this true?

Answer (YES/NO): NO